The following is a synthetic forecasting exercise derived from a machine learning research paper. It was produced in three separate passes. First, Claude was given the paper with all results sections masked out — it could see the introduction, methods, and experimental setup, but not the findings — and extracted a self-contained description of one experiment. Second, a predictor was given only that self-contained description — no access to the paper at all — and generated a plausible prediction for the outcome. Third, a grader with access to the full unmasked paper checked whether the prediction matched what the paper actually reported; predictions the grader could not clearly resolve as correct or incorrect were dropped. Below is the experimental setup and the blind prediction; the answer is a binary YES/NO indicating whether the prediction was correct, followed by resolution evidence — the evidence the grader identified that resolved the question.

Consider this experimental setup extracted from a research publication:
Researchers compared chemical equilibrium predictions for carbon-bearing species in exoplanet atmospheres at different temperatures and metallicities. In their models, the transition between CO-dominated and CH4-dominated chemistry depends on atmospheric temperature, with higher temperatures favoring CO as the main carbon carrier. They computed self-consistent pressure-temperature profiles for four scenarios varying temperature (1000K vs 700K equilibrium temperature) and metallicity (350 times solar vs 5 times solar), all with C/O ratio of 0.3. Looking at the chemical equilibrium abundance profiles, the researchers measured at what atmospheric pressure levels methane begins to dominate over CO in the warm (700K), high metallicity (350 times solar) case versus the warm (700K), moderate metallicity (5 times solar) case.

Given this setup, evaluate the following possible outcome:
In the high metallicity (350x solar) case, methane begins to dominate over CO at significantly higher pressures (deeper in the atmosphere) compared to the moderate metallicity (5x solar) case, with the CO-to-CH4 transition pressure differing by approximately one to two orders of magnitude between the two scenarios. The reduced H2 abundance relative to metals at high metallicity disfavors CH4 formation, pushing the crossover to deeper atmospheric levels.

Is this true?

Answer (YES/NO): NO